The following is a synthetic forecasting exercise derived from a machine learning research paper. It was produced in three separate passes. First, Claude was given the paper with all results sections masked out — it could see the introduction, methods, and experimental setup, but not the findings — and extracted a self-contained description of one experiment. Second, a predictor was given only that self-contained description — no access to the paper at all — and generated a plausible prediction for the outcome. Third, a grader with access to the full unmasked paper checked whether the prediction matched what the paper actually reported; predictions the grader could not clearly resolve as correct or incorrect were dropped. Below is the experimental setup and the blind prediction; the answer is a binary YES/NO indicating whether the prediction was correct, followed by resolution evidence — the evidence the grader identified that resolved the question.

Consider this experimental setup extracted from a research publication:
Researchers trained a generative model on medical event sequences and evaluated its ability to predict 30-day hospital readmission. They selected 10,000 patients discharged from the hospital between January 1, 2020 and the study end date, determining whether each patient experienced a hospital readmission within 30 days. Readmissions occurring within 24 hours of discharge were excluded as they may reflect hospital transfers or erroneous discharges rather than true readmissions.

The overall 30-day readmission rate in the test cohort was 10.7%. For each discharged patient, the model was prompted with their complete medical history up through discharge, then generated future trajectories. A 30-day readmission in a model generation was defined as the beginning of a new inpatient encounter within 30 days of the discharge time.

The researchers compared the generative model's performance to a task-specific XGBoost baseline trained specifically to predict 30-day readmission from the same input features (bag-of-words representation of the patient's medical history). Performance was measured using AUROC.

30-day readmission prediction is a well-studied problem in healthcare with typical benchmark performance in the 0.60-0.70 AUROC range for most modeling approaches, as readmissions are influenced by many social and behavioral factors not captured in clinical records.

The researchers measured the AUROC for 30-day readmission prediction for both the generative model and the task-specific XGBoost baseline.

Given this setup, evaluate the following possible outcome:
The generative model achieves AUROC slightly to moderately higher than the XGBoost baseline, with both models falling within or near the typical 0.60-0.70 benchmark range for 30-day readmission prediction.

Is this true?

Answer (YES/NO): NO